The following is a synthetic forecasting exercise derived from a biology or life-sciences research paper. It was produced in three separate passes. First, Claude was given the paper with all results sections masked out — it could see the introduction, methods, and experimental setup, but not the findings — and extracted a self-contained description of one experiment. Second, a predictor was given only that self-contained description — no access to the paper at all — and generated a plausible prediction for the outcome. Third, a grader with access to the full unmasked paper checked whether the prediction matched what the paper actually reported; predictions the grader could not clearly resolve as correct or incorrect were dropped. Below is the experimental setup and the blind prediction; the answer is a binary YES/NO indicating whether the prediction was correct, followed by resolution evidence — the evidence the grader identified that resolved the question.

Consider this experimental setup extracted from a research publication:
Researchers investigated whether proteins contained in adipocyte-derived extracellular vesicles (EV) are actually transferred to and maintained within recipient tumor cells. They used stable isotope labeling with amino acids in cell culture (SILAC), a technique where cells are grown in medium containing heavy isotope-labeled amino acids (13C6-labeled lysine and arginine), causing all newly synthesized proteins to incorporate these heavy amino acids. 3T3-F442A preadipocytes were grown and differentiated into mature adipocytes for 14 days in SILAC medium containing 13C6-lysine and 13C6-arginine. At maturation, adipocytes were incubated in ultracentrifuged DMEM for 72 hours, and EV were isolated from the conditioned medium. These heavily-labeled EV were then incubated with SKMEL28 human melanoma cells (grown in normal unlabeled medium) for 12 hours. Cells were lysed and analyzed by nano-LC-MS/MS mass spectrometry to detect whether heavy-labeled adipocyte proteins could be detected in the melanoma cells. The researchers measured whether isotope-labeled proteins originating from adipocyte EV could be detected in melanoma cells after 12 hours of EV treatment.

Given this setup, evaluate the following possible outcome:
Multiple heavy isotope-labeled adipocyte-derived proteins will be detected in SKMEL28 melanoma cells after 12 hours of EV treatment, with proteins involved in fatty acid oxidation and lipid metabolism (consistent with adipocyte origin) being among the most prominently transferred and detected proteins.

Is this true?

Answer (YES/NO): YES